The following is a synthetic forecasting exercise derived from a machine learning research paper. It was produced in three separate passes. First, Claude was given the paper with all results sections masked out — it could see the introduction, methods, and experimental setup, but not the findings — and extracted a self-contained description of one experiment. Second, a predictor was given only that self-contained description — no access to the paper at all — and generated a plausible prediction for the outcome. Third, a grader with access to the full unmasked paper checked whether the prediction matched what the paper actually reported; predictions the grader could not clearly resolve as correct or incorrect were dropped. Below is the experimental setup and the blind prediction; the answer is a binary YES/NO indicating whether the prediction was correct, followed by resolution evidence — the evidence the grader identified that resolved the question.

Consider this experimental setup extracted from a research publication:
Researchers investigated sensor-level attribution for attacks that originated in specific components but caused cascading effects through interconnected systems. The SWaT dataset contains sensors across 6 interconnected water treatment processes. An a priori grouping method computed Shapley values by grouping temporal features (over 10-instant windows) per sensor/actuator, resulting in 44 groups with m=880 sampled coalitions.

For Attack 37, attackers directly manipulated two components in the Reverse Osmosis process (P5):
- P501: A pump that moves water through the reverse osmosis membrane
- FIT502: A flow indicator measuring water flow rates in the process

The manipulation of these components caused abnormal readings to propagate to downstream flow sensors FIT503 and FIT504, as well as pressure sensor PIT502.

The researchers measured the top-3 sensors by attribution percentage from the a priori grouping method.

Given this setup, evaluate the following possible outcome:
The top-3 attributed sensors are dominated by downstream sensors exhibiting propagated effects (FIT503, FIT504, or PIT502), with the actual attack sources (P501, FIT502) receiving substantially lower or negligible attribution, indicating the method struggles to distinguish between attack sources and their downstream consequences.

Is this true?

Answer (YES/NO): YES